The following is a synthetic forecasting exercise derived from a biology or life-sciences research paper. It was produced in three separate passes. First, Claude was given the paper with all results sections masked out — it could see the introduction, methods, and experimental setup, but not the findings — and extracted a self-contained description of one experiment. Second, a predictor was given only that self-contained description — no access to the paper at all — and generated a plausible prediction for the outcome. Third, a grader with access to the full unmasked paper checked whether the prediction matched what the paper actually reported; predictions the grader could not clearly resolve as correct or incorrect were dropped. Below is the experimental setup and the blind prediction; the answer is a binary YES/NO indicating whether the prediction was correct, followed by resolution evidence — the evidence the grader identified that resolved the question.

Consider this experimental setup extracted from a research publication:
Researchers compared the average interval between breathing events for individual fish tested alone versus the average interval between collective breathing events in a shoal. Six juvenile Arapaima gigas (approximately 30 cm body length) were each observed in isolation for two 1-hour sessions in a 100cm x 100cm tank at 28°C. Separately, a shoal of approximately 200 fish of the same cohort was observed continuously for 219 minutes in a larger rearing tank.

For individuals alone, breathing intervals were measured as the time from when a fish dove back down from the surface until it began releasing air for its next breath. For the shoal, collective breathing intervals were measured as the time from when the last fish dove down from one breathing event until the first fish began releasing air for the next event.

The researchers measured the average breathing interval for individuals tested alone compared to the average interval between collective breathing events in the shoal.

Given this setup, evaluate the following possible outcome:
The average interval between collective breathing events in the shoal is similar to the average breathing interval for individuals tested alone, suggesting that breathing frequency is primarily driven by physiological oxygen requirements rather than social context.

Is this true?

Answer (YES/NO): NO